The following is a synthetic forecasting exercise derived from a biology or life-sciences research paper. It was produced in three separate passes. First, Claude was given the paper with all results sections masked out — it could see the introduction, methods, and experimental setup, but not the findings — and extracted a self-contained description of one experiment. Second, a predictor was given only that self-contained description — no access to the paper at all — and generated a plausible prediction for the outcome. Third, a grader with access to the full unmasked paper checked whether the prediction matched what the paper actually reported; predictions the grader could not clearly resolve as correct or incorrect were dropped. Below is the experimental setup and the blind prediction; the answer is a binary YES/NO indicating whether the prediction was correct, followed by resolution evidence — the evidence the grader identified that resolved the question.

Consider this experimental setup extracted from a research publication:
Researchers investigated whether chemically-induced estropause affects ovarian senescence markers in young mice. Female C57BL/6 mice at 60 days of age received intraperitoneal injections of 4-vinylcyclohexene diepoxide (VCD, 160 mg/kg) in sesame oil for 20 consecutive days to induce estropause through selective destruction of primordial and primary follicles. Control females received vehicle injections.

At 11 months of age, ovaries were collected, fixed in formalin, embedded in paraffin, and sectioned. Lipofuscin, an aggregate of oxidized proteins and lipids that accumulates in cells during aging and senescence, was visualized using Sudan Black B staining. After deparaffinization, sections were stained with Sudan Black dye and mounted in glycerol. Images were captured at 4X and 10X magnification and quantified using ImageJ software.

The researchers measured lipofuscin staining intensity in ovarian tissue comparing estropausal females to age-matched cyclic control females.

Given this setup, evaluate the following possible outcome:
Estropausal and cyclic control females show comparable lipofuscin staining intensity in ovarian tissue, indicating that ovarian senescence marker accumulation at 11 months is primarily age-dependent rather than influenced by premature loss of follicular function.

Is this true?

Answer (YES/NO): NO